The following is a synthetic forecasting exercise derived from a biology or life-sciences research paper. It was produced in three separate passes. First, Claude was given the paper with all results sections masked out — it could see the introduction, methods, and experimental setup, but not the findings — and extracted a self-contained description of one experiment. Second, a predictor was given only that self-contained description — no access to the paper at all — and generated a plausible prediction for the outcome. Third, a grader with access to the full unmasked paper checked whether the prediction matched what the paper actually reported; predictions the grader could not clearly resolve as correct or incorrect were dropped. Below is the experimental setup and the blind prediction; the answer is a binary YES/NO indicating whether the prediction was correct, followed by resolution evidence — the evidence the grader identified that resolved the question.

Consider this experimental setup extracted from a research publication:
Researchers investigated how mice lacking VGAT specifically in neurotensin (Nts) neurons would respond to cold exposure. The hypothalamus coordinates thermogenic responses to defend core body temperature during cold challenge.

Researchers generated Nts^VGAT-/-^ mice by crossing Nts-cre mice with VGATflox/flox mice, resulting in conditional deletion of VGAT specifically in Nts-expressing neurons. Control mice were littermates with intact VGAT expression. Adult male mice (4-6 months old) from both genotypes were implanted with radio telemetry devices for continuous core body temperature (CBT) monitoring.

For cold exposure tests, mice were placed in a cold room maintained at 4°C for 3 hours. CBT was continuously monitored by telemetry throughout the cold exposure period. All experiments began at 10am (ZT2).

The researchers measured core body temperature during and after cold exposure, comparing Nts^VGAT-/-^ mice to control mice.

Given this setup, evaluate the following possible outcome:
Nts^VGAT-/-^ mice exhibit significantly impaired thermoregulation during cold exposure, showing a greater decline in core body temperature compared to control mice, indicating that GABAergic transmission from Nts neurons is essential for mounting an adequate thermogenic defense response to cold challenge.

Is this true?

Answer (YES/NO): NO